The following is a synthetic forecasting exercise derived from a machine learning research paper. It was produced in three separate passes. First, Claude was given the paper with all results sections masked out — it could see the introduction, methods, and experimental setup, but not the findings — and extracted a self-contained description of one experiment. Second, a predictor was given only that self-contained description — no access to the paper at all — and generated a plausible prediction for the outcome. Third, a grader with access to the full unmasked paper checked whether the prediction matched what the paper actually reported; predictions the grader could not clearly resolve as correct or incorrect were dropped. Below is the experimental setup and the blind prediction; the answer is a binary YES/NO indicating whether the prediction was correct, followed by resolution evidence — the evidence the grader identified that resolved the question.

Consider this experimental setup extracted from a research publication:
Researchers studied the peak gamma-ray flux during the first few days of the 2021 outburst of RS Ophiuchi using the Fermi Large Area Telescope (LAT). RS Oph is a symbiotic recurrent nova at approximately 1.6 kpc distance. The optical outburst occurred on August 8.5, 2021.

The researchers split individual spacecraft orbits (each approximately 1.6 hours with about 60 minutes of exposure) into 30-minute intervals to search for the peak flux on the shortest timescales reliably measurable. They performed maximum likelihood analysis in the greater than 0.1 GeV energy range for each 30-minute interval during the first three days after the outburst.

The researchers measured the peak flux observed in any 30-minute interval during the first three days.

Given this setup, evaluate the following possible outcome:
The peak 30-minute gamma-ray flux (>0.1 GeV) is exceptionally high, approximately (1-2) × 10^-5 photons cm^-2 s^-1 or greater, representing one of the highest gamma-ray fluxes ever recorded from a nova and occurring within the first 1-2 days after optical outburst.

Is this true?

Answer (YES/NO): NO